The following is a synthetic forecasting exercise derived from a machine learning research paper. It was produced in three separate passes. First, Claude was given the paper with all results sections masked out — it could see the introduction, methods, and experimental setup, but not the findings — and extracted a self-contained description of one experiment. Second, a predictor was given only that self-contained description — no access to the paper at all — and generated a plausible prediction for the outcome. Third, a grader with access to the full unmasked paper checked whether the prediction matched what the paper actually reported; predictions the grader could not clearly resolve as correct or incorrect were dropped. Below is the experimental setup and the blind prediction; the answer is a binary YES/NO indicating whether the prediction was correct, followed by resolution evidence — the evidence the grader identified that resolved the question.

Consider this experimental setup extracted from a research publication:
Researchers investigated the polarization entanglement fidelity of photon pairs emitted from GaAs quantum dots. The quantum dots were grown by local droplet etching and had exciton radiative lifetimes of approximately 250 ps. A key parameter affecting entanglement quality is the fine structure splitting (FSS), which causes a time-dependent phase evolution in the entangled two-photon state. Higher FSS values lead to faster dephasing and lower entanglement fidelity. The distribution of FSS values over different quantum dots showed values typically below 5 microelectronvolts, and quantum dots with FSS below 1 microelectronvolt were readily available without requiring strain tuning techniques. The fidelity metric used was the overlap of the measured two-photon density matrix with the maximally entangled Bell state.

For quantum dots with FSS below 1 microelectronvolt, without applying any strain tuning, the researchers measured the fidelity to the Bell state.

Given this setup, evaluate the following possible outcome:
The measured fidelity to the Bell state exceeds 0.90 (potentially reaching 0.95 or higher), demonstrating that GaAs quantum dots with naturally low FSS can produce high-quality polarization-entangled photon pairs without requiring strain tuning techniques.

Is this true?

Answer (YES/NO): YES